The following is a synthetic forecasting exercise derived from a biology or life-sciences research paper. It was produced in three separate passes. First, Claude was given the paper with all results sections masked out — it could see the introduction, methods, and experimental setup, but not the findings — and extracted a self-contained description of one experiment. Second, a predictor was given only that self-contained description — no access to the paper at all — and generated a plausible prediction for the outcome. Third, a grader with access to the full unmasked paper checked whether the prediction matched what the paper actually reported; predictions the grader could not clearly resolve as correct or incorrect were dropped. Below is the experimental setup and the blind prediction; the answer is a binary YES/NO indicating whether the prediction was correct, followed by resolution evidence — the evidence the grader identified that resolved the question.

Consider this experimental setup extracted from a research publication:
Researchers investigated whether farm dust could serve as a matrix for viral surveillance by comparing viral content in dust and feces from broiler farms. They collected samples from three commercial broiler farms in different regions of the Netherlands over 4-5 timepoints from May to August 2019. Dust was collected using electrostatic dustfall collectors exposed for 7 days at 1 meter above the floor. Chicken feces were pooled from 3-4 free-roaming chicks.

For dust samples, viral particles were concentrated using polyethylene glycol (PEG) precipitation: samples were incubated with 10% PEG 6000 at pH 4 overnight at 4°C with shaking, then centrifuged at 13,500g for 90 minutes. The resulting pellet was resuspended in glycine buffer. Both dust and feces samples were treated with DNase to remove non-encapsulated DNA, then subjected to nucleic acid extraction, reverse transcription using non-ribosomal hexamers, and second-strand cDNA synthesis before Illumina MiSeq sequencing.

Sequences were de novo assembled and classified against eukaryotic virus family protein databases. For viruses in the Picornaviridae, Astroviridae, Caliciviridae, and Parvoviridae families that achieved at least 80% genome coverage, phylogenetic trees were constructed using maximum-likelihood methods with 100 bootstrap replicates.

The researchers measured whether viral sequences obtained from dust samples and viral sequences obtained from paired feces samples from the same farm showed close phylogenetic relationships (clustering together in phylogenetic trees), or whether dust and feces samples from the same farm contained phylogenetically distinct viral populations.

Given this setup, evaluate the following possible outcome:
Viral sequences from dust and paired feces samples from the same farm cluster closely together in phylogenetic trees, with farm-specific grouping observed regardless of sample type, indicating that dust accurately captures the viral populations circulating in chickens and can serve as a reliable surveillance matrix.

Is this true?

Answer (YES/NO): YES